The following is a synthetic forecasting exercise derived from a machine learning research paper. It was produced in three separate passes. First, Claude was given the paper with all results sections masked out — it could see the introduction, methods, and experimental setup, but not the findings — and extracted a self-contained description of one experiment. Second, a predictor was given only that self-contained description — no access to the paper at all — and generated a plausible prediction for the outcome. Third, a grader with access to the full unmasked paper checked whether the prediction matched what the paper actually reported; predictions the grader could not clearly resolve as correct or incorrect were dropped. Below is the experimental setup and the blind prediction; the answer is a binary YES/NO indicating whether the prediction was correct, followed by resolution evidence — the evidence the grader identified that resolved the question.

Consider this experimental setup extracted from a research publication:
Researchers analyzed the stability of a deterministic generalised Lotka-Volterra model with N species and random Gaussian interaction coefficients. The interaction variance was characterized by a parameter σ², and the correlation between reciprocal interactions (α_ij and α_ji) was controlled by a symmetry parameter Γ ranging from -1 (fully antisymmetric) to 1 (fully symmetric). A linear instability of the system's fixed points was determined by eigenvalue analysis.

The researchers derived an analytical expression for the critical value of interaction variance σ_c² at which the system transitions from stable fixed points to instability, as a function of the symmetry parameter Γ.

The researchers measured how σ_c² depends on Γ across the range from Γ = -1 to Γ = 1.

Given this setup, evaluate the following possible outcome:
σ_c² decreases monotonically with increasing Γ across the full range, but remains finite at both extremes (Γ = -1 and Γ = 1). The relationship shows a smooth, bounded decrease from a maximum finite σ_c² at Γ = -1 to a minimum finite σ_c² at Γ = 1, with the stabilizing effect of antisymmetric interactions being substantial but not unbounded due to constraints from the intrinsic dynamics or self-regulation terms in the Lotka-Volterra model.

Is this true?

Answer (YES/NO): NO